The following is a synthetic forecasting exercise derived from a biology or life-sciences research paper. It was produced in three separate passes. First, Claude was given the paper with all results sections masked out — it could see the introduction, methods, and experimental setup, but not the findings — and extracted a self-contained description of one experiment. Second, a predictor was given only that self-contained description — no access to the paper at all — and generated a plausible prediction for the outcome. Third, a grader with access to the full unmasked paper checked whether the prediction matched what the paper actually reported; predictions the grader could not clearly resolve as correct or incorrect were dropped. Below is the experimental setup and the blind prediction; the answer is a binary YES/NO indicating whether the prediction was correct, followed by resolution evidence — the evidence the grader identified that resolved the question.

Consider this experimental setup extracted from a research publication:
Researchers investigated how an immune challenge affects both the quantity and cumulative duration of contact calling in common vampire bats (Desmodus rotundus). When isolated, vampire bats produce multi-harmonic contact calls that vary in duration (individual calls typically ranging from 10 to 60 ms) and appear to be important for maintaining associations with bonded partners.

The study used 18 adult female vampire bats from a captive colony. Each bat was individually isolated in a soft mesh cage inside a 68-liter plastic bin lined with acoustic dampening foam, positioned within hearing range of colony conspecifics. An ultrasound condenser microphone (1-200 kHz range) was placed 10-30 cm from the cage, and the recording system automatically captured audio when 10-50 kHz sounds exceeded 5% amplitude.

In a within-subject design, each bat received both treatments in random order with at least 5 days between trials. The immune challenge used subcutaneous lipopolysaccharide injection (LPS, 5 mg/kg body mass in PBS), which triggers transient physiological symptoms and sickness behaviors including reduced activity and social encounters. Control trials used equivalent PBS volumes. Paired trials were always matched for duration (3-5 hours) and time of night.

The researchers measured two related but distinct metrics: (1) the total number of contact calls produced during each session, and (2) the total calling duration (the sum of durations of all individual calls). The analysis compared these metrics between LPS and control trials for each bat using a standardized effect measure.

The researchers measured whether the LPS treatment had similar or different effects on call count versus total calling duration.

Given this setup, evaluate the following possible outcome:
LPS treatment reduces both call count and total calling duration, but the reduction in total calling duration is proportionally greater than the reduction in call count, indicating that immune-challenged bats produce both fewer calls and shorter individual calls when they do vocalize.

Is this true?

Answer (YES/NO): NO